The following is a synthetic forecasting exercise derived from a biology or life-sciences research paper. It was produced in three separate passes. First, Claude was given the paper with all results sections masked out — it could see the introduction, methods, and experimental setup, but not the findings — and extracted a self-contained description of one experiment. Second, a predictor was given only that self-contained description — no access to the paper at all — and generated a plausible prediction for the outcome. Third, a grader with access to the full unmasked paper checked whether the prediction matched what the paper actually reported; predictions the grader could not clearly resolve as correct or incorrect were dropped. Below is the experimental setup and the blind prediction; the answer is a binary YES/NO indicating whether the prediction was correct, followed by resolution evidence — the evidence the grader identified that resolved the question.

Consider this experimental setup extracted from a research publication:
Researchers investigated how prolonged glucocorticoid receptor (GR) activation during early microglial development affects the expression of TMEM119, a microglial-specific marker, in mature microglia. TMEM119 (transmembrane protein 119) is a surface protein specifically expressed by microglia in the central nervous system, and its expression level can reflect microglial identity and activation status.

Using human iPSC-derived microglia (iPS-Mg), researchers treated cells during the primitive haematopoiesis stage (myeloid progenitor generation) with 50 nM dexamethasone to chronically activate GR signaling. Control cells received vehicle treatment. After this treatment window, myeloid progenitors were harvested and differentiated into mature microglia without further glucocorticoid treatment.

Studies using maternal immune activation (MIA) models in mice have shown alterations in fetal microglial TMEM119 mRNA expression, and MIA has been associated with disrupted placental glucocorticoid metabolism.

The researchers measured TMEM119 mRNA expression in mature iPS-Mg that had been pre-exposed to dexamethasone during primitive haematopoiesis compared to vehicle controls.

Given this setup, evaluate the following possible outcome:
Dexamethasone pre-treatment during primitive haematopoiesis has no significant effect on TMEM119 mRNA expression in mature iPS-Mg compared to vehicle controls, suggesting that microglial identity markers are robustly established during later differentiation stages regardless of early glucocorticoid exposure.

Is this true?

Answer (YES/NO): NO